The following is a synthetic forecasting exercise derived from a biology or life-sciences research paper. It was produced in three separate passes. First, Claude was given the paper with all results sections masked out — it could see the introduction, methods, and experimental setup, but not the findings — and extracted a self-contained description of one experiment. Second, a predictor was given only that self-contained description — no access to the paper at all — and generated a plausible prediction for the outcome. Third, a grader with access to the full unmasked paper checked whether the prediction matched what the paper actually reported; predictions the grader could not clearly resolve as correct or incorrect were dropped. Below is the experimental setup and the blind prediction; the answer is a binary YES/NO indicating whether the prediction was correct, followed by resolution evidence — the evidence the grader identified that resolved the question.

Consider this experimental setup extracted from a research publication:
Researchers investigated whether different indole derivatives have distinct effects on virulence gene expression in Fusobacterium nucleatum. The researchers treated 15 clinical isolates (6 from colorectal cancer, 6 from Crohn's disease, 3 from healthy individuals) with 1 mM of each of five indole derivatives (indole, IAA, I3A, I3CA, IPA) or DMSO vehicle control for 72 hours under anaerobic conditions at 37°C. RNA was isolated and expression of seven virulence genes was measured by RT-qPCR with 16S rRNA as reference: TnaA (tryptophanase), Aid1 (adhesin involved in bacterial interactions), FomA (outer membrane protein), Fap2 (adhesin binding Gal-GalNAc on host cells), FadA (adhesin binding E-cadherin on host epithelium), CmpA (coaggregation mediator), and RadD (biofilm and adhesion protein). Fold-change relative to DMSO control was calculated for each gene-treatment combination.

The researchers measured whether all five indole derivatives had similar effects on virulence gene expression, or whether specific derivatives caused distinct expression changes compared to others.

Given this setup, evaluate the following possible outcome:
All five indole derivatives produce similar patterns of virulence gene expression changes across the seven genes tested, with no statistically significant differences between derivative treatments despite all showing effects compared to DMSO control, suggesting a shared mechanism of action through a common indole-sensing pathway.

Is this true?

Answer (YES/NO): NO